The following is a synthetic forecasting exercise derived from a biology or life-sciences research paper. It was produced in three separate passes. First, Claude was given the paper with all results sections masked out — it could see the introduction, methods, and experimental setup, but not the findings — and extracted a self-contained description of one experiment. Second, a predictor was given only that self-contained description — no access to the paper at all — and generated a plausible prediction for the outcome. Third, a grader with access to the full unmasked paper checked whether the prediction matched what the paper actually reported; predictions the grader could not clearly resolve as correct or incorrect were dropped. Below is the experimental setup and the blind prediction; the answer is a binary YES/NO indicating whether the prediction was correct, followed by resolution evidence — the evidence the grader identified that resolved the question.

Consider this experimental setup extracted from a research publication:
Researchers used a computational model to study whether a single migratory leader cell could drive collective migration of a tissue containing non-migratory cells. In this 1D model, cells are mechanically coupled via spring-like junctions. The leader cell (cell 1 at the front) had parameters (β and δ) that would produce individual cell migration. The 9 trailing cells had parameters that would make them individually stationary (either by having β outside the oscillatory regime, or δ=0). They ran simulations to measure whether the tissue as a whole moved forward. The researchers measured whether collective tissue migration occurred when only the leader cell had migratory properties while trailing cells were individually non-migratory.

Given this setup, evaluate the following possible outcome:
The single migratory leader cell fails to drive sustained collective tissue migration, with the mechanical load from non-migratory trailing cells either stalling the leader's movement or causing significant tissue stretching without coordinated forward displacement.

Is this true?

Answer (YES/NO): NO